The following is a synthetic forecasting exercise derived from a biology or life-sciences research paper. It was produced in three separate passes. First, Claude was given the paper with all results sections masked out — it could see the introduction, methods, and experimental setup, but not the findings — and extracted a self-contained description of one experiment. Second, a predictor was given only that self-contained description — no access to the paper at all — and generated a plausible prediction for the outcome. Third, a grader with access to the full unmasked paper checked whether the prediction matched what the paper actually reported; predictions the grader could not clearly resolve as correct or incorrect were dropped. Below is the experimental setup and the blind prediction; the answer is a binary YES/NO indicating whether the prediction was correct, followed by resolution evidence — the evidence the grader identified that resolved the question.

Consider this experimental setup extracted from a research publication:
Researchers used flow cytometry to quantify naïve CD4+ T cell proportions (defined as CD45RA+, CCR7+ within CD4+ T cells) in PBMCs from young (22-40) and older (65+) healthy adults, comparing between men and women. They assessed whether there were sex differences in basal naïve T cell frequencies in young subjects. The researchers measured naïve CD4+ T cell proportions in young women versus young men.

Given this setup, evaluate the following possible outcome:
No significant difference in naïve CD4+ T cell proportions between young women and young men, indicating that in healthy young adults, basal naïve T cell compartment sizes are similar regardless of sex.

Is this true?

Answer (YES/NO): NO